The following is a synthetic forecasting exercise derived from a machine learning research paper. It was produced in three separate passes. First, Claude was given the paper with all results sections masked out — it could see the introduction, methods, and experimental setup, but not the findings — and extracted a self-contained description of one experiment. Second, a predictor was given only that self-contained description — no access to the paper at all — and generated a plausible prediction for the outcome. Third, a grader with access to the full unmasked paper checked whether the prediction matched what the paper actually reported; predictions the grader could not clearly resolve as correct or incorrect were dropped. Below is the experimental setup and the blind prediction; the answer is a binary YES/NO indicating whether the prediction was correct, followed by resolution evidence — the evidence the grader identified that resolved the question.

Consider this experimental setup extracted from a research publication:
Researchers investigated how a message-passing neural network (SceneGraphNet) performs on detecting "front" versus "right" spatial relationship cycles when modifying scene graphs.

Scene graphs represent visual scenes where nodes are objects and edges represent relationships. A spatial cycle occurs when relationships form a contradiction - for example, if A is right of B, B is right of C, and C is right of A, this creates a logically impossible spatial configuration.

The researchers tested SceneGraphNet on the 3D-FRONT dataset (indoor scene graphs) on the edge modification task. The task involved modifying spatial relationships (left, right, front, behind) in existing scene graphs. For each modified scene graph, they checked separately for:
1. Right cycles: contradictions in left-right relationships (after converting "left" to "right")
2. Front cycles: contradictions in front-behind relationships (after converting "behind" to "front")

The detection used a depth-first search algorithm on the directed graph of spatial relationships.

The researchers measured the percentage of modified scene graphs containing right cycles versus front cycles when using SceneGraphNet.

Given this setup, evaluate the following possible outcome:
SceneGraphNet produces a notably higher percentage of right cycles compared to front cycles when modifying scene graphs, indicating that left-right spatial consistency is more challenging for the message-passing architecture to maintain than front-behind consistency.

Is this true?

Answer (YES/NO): YES